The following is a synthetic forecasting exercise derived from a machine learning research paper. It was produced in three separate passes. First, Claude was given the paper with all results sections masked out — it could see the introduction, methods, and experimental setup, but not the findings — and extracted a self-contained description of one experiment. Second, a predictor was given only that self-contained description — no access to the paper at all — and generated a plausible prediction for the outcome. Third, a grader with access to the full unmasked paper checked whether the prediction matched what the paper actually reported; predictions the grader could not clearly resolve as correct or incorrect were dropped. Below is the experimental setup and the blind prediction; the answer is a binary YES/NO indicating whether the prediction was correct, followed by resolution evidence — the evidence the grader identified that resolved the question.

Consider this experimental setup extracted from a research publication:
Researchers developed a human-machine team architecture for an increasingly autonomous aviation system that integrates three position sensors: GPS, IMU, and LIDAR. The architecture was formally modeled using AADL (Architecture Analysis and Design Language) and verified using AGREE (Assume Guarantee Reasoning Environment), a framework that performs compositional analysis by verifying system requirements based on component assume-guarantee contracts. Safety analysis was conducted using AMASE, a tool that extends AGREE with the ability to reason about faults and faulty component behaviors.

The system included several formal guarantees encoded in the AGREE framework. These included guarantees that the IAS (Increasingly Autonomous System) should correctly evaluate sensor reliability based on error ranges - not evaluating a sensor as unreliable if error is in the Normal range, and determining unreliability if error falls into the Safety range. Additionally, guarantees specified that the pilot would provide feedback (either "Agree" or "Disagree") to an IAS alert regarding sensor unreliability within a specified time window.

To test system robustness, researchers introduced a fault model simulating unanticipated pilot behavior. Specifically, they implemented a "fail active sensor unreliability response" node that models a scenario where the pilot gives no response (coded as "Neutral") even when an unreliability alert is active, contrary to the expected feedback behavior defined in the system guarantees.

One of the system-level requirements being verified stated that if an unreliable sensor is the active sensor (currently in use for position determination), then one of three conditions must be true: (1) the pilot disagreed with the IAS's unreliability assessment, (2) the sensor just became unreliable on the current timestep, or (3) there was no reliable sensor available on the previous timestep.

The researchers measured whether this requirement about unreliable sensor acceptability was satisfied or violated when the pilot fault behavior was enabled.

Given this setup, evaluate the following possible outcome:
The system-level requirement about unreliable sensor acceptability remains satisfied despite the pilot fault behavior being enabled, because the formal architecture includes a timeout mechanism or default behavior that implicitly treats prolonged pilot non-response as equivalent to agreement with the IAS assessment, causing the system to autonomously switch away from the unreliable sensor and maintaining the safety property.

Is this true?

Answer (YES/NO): NO